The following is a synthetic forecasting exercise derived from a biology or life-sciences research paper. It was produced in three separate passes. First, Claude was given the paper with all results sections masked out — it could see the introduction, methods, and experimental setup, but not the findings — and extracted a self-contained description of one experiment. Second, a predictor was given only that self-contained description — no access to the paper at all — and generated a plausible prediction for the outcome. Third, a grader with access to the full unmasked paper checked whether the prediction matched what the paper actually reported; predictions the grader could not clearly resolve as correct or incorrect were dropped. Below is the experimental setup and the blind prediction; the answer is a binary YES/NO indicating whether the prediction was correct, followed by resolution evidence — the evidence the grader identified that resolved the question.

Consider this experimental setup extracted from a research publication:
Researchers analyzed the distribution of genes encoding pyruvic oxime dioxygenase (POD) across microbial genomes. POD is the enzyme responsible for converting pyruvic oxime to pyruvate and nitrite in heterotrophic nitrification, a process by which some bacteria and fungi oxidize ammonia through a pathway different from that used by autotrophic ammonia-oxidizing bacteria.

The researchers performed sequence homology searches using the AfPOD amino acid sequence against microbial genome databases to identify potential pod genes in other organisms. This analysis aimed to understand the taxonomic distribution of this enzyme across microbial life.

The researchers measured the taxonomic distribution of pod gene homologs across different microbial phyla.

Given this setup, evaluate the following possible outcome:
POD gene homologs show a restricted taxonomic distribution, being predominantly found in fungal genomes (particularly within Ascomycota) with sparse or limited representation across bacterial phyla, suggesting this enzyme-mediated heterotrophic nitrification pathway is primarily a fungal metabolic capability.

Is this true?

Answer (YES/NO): NO